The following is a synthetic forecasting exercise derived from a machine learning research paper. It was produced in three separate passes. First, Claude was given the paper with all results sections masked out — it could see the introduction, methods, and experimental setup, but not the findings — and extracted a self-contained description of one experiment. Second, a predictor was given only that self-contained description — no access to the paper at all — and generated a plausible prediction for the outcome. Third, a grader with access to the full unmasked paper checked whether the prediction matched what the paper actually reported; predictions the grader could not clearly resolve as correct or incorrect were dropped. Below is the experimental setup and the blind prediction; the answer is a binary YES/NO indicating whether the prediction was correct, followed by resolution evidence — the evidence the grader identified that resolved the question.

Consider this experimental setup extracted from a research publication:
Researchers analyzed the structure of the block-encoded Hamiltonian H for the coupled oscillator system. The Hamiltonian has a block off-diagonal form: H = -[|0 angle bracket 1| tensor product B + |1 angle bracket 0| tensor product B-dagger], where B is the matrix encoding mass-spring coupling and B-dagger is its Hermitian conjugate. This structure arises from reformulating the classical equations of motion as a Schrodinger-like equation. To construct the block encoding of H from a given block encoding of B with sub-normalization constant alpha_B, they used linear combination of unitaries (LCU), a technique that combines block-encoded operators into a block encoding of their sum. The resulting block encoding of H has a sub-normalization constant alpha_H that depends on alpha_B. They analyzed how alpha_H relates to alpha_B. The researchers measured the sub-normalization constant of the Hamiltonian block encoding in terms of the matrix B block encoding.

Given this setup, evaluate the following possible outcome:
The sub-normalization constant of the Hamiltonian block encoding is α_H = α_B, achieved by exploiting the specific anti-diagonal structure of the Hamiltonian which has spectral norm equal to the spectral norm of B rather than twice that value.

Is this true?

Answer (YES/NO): NO